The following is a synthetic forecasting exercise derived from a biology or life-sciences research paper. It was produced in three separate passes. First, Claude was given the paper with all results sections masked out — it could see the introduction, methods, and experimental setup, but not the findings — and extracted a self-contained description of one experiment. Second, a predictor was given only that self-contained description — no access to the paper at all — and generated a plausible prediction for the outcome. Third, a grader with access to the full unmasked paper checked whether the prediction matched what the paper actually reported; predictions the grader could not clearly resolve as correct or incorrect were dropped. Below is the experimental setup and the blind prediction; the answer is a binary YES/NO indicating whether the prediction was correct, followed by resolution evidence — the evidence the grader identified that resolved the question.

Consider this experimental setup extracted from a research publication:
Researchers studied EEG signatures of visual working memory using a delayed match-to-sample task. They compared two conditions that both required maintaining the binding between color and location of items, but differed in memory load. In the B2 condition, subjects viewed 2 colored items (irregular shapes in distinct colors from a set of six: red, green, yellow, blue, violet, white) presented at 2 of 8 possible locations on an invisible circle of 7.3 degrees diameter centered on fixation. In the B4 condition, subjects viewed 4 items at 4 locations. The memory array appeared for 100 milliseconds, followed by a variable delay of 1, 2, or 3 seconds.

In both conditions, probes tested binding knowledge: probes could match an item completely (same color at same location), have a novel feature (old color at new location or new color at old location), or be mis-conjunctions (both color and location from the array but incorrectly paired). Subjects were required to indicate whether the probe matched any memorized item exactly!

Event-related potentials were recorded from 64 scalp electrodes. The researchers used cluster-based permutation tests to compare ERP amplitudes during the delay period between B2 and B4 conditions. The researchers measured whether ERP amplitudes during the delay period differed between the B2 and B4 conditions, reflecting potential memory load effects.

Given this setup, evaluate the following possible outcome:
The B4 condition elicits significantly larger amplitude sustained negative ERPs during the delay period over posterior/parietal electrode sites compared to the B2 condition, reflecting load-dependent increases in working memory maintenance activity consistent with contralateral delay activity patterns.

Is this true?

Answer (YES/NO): NO